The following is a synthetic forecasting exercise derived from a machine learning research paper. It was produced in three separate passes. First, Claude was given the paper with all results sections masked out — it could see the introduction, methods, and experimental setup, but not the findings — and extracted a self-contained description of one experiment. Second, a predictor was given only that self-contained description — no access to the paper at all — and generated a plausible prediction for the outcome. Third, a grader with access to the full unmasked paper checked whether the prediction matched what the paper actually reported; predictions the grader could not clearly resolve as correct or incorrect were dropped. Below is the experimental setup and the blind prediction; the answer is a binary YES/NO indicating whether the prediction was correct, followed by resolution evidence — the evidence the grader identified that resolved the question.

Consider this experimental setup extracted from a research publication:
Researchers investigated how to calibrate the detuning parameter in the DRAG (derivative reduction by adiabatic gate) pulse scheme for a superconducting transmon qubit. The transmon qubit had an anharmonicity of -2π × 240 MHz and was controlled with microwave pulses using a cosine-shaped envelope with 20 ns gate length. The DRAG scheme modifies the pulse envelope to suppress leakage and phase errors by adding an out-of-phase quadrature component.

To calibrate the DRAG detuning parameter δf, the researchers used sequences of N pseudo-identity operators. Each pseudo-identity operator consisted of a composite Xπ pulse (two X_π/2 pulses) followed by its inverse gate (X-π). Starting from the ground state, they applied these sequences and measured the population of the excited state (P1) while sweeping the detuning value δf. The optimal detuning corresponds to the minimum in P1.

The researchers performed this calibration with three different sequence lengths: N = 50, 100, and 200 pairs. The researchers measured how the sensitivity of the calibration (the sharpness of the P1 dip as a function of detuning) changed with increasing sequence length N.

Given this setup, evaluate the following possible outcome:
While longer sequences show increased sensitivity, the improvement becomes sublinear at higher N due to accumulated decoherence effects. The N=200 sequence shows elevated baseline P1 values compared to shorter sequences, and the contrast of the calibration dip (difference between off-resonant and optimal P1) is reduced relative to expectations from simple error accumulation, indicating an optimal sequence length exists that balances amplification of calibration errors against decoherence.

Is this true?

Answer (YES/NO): NO